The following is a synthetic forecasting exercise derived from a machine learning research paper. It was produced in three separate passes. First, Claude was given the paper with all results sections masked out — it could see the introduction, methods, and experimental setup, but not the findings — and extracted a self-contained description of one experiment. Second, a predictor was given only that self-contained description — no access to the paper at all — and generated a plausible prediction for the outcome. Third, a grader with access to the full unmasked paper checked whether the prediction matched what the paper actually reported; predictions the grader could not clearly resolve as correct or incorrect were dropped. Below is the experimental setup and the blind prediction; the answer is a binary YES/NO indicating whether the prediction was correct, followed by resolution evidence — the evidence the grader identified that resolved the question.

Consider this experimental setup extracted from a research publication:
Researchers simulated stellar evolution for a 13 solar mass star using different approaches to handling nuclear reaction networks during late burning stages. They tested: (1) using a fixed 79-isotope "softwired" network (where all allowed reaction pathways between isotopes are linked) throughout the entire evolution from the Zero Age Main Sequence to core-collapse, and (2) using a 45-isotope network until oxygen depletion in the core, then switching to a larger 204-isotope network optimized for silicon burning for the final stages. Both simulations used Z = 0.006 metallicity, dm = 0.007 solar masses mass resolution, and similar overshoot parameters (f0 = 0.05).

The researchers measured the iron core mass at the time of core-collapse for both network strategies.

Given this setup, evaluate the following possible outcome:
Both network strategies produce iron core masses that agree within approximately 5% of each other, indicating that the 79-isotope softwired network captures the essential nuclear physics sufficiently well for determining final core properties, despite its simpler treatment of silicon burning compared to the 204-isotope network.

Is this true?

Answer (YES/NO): NO